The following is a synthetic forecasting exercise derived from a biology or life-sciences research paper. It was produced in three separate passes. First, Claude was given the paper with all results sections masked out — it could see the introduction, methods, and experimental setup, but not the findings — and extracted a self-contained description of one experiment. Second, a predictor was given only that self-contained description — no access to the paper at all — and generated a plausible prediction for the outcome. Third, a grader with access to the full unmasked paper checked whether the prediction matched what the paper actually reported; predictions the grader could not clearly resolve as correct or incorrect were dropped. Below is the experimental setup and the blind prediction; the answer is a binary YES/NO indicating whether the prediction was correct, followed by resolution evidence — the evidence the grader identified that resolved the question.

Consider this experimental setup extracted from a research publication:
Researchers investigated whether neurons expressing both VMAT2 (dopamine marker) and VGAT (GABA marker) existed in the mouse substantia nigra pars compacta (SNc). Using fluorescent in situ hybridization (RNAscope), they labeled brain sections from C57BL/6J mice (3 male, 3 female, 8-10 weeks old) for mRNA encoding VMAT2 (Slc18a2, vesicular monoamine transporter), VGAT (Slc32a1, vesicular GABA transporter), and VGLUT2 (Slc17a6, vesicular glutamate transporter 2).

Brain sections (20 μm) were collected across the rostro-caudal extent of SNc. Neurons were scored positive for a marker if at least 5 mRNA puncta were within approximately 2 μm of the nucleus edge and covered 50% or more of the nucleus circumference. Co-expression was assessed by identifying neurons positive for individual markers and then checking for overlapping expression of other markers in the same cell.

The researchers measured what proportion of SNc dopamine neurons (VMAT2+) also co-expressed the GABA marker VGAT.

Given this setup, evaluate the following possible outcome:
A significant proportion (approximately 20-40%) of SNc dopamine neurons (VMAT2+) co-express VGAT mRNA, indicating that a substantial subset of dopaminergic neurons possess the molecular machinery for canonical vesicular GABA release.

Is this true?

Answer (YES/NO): NO